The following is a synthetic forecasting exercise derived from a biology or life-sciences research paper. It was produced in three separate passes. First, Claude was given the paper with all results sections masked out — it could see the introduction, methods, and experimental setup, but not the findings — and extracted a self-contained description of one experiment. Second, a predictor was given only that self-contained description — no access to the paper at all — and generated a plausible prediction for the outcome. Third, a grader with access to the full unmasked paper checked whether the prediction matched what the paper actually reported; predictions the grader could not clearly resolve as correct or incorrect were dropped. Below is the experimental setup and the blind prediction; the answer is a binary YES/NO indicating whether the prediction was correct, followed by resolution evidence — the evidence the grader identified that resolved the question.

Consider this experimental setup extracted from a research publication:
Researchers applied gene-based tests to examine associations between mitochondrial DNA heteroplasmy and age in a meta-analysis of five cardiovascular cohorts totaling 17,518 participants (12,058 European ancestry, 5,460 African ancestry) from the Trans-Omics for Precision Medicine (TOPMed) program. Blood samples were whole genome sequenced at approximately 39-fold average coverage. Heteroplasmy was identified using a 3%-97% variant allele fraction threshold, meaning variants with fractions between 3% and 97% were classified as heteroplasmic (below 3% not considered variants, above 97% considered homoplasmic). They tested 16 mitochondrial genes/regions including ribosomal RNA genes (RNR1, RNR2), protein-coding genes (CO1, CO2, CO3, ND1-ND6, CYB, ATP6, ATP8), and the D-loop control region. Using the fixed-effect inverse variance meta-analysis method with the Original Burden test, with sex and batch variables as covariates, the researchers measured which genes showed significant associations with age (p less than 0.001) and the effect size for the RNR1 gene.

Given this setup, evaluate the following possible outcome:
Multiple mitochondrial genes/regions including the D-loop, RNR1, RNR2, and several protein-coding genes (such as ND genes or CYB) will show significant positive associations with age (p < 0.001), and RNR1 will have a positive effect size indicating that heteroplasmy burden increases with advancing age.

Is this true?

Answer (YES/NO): YES